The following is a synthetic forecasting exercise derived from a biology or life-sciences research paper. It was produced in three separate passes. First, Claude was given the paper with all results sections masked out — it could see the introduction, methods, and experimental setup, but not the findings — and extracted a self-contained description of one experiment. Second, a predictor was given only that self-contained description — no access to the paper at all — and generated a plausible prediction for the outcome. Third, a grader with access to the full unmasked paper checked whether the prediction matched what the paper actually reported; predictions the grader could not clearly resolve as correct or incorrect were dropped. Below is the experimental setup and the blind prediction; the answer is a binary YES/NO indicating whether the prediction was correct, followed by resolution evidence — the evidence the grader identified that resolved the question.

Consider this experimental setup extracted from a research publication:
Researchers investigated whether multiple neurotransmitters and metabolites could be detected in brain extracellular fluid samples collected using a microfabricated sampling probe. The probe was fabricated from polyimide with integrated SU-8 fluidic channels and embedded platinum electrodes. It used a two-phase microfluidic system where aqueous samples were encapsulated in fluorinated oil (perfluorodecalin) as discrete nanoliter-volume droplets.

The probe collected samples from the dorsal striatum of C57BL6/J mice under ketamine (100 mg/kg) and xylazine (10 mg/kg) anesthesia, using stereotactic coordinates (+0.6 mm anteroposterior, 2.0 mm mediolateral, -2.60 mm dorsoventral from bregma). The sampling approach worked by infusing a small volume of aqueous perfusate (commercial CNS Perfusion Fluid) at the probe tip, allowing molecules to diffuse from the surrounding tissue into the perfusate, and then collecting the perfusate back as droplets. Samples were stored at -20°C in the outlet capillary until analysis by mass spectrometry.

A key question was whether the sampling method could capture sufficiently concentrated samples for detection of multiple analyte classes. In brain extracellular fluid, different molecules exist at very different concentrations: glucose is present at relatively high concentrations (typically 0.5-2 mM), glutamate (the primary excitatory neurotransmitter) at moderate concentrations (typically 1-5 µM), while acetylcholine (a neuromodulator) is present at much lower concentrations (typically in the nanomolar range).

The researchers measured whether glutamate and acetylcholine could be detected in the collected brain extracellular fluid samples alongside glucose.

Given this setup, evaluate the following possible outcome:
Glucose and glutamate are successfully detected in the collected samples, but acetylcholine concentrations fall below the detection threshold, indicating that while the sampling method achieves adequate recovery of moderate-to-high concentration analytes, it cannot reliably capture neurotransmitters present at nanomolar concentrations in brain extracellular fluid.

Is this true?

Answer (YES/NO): NO